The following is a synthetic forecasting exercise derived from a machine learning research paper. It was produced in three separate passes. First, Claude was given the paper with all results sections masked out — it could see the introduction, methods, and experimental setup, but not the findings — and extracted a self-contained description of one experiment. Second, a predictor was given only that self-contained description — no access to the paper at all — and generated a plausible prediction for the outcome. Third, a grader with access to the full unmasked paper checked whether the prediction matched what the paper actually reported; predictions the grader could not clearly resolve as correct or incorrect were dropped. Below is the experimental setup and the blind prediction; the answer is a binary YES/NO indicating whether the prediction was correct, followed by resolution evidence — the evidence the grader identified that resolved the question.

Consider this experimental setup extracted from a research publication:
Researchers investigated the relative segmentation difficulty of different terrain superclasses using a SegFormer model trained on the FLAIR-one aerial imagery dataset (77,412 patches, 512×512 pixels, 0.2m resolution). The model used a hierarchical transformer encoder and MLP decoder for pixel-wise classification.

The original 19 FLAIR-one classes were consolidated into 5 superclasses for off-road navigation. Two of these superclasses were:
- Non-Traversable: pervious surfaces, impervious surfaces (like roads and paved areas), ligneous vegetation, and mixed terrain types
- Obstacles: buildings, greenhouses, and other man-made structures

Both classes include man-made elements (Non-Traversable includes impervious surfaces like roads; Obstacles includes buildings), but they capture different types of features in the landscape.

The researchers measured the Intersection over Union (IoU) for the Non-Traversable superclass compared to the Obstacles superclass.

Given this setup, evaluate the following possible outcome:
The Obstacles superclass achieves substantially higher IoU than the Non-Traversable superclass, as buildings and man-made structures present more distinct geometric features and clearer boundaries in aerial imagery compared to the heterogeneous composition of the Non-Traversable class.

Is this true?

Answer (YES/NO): YES